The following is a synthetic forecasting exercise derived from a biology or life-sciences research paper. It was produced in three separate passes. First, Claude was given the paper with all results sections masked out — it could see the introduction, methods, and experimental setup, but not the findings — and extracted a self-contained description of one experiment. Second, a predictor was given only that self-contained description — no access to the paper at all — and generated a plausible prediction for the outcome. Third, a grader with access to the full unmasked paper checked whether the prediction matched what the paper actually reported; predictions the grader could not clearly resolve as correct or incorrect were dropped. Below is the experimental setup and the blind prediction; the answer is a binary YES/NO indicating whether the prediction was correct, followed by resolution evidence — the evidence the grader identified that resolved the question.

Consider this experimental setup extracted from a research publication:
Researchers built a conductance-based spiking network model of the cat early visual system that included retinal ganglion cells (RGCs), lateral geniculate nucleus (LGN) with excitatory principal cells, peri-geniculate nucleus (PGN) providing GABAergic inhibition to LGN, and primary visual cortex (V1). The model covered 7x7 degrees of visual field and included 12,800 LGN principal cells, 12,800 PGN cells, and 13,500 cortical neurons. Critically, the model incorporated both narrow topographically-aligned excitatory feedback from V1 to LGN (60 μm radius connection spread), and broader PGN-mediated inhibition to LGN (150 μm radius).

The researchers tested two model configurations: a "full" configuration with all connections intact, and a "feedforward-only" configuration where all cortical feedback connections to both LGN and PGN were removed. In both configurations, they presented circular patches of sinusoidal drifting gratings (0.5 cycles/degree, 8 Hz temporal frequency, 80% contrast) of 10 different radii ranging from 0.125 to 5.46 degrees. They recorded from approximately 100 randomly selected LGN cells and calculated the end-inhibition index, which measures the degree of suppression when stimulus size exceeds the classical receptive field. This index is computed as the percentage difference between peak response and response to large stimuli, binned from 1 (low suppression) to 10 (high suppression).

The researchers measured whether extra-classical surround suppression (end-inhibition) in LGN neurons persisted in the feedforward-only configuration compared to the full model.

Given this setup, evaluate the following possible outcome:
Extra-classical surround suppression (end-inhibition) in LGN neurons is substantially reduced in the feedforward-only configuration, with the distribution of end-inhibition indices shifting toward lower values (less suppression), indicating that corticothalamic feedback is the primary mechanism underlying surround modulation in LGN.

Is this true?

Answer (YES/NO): NO